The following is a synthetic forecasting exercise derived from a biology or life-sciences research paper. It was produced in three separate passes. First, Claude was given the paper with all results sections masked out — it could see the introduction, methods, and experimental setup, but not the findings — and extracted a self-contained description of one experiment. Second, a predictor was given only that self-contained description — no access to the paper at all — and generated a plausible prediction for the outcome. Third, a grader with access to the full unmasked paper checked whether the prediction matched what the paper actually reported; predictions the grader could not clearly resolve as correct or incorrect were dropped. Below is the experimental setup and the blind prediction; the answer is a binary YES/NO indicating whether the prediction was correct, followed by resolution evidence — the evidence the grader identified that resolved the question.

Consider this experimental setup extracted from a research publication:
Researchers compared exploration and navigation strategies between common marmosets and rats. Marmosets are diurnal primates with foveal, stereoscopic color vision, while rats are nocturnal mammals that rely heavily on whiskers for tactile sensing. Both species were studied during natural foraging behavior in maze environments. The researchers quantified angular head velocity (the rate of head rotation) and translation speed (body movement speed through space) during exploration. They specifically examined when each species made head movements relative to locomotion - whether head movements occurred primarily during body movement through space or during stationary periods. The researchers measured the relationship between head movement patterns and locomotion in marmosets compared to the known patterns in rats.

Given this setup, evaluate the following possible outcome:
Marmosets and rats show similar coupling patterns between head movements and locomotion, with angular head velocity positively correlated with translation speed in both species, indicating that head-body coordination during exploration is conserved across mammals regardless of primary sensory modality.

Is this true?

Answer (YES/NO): NO